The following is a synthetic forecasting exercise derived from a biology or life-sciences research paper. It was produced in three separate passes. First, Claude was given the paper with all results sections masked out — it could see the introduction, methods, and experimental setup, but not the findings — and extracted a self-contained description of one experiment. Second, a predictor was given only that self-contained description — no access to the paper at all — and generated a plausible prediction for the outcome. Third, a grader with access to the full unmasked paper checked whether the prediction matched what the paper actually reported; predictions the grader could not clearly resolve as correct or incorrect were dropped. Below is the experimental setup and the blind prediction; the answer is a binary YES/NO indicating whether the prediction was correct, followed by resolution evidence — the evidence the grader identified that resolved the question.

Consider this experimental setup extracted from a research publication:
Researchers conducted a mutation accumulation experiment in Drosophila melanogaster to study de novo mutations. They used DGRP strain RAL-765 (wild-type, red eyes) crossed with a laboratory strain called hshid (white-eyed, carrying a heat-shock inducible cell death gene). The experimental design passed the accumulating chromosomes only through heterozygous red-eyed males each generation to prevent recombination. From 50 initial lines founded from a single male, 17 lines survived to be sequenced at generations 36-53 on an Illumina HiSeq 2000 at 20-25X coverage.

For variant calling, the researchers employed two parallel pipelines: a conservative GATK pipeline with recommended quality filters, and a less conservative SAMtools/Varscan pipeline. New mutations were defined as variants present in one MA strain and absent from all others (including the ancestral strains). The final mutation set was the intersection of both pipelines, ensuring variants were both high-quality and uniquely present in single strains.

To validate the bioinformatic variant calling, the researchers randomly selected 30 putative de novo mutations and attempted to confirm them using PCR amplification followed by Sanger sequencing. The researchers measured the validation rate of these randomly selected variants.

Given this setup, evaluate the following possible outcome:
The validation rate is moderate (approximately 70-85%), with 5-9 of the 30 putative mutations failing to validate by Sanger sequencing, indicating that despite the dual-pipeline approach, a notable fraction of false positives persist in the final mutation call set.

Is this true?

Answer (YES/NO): NO